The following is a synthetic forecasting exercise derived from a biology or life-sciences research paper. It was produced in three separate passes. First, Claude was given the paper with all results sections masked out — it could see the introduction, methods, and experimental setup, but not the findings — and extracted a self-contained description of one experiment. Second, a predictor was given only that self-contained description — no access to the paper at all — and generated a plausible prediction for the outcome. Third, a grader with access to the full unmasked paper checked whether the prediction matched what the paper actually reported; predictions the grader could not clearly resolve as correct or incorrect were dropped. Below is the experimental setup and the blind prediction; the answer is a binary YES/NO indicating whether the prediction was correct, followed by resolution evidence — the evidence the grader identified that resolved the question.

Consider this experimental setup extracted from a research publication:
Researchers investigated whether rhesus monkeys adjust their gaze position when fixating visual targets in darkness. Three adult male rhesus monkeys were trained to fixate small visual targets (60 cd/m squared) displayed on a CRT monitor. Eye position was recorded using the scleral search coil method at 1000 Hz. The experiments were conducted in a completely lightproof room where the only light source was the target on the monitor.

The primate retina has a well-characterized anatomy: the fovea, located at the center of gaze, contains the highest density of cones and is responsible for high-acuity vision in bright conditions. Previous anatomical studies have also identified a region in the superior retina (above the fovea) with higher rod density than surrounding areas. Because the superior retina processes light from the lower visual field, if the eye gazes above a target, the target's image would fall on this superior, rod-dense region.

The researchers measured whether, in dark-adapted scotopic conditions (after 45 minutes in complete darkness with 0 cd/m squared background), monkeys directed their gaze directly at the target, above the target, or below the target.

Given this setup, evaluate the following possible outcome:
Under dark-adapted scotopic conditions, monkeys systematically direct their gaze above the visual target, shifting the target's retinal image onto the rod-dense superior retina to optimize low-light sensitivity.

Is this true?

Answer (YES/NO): YES